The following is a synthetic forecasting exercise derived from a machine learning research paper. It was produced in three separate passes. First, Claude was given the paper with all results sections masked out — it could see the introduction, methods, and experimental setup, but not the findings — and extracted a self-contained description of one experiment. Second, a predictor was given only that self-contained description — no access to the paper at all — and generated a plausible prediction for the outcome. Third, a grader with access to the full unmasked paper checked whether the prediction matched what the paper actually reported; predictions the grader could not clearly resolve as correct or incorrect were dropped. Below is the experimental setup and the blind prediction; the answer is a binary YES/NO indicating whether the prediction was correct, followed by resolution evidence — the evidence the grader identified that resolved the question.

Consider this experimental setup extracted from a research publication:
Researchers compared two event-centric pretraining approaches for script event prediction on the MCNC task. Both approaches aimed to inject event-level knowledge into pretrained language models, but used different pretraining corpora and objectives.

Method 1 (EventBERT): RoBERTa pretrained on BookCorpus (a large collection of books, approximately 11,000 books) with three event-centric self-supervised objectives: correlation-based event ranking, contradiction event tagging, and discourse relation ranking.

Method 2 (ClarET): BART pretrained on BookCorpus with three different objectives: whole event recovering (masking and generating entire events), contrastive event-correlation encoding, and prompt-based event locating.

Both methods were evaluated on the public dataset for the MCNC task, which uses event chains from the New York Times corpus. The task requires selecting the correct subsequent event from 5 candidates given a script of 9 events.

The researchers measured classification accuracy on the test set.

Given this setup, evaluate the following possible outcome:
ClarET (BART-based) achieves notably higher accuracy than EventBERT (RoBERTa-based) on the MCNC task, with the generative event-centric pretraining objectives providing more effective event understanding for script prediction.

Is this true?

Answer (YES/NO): NO